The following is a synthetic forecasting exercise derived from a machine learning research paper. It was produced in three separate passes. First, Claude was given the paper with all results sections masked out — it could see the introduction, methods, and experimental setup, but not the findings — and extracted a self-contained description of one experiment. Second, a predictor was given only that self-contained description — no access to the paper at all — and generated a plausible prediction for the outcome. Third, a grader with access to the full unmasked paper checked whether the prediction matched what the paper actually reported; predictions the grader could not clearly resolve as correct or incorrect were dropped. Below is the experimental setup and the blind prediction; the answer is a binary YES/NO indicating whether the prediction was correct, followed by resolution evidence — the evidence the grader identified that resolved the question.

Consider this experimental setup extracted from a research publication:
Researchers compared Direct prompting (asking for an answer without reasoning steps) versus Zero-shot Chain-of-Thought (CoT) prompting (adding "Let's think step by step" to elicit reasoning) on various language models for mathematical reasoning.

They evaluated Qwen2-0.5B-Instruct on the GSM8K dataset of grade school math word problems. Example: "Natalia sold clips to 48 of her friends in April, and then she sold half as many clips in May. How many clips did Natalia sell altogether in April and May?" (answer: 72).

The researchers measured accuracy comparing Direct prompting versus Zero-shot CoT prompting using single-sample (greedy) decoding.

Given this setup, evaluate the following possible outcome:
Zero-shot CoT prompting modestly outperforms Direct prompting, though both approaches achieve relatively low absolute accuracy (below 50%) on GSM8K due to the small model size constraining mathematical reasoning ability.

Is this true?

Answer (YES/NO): NO